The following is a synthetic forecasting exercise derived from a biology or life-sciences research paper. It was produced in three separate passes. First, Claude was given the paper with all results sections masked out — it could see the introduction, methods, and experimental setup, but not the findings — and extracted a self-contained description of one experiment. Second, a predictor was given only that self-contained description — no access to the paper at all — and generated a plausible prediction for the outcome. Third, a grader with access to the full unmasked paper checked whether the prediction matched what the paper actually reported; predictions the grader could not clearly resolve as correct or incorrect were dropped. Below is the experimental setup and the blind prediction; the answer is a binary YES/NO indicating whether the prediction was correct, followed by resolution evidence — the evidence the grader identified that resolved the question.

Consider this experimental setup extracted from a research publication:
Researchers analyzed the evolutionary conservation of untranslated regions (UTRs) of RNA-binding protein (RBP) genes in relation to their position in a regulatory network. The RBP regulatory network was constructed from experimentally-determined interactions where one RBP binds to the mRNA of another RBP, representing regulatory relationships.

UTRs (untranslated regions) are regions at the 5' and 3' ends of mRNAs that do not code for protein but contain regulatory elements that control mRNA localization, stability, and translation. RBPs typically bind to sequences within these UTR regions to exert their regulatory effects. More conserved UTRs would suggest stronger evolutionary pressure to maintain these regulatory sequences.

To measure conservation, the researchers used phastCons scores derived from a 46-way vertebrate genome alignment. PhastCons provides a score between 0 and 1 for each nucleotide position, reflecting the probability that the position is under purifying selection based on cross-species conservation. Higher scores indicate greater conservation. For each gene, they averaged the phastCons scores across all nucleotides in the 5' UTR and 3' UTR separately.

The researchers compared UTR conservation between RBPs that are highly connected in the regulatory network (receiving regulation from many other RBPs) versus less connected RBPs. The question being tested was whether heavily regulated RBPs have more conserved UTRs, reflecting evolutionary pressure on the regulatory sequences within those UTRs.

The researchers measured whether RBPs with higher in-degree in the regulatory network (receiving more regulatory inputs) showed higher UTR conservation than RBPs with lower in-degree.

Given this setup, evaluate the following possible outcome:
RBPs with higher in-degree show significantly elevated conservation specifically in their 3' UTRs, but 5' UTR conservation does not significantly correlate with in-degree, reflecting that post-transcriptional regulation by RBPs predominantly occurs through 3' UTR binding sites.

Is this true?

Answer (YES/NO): NO